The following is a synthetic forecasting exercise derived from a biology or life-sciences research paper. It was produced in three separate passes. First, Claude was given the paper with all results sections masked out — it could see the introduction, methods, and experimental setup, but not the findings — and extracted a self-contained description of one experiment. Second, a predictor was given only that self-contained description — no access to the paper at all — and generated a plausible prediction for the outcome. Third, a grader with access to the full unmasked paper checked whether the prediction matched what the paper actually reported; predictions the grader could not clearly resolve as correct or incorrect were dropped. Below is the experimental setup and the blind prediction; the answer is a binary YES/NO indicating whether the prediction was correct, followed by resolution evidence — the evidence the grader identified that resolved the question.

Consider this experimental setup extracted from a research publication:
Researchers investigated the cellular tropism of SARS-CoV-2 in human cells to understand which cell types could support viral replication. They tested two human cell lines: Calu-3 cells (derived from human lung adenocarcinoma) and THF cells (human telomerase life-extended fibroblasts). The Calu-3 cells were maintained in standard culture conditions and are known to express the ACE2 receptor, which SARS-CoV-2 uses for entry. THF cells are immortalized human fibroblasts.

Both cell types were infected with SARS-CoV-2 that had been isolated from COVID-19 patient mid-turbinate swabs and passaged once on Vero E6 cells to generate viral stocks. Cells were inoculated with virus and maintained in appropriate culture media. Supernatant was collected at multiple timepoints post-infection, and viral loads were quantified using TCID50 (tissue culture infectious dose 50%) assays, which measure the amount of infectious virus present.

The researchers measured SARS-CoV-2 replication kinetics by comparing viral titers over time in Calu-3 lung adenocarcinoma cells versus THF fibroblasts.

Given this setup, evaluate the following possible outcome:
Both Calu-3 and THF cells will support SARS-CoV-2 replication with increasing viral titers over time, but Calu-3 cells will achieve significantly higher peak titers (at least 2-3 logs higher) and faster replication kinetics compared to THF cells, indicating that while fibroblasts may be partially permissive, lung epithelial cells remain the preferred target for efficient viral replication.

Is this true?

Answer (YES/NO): NO